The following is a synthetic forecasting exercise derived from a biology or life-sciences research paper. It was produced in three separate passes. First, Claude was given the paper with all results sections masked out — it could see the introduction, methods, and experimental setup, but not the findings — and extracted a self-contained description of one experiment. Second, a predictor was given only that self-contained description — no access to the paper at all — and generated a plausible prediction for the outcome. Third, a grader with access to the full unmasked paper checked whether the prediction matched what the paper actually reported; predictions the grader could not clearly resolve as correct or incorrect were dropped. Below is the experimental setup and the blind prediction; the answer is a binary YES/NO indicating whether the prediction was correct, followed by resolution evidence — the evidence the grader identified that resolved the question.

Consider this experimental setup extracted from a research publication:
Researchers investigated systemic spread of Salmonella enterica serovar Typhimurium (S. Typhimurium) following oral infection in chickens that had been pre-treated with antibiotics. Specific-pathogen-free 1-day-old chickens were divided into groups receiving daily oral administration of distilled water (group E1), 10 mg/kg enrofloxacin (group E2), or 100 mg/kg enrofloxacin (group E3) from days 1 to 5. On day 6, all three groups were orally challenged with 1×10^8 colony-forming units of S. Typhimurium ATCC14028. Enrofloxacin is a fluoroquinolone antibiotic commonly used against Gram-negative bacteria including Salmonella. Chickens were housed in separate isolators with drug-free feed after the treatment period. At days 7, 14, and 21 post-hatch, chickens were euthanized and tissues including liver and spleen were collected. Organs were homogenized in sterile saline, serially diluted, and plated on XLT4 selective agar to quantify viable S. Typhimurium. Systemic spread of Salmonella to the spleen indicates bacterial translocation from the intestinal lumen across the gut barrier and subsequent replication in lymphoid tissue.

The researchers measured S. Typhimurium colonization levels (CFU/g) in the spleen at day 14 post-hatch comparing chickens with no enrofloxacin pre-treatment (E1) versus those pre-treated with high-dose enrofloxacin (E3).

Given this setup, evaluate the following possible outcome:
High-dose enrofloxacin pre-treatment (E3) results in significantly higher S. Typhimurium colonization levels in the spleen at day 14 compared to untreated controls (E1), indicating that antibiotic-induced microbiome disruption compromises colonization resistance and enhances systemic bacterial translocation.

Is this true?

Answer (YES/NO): YES